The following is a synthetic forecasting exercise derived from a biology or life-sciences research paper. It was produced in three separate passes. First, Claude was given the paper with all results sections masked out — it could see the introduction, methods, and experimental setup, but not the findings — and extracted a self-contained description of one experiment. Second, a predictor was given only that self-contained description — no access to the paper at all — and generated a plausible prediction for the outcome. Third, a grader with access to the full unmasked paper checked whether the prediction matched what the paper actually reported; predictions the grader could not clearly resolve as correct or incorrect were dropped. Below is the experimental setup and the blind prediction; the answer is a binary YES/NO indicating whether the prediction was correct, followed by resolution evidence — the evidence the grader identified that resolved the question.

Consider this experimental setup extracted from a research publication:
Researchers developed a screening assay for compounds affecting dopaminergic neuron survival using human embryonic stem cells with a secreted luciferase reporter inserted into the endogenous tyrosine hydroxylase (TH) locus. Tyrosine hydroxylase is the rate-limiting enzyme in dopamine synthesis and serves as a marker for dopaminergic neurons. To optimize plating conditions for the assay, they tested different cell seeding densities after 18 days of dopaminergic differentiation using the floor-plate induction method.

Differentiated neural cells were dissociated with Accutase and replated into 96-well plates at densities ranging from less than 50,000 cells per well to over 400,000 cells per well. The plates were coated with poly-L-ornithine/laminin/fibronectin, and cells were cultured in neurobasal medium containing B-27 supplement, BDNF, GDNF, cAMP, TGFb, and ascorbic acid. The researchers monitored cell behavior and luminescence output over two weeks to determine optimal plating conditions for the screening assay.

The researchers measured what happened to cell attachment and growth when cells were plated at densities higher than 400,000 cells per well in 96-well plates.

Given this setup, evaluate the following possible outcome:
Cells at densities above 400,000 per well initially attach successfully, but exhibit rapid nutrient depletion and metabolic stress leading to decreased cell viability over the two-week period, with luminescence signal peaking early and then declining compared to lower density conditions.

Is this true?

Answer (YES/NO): NO